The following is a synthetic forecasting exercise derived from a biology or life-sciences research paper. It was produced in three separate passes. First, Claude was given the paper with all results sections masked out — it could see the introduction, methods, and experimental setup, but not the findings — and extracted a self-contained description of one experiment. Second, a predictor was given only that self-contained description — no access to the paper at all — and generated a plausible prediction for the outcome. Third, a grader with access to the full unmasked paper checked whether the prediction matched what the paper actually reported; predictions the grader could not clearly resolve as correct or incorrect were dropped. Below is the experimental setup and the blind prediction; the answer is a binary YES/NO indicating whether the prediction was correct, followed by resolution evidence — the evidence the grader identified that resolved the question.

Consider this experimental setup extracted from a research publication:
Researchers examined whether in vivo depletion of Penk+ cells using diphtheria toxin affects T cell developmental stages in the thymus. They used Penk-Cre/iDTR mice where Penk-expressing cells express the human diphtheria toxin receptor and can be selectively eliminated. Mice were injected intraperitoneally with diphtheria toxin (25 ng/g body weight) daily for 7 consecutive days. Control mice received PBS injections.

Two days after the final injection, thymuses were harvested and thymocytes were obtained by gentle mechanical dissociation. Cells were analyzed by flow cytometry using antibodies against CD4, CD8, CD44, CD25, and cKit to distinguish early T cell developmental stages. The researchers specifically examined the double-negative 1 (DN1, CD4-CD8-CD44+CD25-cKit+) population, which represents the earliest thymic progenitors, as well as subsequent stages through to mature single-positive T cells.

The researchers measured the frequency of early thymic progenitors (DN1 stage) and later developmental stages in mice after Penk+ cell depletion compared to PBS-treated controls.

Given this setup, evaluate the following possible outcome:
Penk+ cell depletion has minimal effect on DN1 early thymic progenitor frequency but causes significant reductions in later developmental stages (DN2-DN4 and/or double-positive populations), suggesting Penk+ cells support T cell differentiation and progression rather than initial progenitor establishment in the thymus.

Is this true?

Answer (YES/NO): NO